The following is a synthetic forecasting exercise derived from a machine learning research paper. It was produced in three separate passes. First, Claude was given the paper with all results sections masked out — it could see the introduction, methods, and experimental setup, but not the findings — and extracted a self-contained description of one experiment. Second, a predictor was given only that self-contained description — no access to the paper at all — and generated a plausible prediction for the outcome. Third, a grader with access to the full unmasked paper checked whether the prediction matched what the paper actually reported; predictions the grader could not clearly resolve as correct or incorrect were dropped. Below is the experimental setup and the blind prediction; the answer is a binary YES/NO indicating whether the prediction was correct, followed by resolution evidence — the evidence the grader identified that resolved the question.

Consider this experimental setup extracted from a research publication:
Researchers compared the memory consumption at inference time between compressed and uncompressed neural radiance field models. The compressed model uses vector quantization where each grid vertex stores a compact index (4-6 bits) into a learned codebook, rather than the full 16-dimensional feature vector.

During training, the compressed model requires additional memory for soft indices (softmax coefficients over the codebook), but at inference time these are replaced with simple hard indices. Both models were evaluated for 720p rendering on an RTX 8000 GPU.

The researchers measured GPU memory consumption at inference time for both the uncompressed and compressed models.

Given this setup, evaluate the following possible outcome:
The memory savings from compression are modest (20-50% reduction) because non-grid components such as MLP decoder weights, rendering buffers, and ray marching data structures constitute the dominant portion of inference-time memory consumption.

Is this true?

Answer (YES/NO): NO